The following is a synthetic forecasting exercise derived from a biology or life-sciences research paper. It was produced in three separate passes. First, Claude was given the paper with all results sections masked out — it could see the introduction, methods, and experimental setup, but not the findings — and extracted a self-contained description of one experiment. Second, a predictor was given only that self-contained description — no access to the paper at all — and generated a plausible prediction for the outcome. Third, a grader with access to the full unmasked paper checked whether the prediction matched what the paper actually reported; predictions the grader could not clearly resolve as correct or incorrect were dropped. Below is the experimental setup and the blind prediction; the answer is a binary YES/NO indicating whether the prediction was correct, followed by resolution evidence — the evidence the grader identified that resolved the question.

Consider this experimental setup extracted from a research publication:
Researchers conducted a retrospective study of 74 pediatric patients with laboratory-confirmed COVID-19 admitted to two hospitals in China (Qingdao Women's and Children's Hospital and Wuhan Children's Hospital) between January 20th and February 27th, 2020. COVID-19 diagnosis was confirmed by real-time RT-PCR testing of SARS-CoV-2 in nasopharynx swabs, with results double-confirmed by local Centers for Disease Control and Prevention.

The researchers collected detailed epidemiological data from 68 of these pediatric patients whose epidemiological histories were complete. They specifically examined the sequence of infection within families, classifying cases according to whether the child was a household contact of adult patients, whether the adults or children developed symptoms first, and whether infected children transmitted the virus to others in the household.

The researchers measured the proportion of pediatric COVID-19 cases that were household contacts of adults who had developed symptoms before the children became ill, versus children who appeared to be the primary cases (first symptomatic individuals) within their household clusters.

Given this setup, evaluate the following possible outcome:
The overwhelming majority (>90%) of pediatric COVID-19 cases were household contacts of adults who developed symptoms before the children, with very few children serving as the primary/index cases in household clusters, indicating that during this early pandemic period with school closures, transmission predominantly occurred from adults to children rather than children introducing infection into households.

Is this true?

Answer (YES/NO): YES